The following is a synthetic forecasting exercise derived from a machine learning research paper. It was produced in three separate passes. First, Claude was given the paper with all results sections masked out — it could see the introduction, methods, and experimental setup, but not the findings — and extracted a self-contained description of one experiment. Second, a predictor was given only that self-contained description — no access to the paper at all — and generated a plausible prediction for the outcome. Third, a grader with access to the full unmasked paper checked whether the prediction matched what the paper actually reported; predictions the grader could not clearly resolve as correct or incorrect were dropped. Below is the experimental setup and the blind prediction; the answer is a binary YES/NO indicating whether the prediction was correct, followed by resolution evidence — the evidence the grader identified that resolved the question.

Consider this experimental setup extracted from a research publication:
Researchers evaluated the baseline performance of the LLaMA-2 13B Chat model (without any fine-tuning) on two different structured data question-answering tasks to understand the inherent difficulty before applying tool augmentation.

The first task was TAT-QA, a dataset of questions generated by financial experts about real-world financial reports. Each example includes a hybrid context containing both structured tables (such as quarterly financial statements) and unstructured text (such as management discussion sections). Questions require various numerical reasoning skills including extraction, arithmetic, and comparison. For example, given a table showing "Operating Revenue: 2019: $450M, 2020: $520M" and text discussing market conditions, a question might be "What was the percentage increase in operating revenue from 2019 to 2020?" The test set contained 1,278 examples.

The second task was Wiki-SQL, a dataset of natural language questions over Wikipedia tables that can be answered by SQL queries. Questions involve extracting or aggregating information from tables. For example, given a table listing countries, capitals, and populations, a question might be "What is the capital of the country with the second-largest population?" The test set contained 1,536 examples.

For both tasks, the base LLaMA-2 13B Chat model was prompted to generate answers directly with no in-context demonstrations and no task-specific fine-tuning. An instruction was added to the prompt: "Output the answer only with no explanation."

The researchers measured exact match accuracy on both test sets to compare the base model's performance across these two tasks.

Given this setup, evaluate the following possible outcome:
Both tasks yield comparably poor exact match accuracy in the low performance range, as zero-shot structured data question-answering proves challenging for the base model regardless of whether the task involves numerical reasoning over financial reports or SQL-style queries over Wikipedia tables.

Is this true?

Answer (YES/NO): NO